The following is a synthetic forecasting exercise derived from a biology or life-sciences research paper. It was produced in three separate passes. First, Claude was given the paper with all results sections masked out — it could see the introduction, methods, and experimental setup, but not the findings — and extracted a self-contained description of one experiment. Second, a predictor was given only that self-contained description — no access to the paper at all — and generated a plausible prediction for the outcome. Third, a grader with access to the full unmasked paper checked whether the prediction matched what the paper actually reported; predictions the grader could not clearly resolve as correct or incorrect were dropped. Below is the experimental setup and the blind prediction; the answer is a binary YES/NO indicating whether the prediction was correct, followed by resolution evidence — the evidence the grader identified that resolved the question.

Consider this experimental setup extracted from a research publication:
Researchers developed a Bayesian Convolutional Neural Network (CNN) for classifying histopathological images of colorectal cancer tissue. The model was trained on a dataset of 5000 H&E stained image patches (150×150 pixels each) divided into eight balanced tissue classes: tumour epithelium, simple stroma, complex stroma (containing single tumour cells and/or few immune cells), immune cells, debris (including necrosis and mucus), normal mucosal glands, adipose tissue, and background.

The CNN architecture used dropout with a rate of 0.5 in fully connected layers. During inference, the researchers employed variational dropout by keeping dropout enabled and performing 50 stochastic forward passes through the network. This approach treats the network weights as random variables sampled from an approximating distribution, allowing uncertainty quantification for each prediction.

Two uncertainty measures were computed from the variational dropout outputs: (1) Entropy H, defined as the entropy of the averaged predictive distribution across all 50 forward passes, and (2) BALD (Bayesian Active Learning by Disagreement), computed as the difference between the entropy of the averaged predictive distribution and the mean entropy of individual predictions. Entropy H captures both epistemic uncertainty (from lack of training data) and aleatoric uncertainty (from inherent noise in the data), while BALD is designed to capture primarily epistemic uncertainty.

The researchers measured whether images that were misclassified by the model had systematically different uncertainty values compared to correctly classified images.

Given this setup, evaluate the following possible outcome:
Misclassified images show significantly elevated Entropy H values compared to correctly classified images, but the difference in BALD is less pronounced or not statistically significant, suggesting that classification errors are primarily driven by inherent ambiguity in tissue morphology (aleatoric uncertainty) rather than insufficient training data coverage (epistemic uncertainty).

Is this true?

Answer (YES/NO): NO